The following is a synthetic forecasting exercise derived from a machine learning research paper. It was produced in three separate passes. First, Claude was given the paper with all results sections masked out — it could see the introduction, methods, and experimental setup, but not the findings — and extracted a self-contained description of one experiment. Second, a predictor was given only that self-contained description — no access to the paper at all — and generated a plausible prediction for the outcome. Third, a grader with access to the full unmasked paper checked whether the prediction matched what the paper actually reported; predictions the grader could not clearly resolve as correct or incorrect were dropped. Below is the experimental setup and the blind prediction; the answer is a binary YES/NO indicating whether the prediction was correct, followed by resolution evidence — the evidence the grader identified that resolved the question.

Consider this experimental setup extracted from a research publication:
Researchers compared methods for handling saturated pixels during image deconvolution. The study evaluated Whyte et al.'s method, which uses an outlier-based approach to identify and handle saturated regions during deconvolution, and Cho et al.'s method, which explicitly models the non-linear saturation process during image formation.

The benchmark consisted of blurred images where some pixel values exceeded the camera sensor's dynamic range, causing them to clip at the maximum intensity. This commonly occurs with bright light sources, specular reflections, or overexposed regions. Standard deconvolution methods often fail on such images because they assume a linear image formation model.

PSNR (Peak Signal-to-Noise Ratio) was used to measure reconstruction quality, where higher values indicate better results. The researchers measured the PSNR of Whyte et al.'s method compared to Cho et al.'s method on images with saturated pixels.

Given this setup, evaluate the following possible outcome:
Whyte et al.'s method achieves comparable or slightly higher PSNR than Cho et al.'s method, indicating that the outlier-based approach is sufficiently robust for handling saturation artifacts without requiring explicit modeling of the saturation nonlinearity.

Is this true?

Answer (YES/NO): NO